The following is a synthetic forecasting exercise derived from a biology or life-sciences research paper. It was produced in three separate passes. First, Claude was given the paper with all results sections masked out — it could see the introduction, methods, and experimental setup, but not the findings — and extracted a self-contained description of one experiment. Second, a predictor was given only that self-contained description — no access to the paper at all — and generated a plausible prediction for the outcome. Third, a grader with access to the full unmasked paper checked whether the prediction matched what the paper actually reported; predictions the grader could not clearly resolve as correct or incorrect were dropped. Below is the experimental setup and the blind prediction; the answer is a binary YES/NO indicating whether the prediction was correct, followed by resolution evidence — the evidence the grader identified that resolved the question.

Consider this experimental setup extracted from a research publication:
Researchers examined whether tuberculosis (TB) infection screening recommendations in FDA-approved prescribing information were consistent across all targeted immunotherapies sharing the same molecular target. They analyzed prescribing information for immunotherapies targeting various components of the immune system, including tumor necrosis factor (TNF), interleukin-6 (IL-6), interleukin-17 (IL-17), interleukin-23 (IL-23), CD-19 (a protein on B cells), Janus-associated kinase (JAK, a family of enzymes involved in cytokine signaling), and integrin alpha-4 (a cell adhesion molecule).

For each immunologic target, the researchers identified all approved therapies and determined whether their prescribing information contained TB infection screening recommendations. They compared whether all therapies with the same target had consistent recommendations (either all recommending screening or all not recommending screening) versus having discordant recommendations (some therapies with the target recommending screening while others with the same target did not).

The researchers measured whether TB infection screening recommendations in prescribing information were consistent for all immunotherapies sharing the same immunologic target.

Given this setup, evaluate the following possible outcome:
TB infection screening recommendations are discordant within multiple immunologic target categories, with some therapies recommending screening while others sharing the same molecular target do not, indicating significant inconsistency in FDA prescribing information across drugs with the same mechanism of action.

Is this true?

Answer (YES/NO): YES